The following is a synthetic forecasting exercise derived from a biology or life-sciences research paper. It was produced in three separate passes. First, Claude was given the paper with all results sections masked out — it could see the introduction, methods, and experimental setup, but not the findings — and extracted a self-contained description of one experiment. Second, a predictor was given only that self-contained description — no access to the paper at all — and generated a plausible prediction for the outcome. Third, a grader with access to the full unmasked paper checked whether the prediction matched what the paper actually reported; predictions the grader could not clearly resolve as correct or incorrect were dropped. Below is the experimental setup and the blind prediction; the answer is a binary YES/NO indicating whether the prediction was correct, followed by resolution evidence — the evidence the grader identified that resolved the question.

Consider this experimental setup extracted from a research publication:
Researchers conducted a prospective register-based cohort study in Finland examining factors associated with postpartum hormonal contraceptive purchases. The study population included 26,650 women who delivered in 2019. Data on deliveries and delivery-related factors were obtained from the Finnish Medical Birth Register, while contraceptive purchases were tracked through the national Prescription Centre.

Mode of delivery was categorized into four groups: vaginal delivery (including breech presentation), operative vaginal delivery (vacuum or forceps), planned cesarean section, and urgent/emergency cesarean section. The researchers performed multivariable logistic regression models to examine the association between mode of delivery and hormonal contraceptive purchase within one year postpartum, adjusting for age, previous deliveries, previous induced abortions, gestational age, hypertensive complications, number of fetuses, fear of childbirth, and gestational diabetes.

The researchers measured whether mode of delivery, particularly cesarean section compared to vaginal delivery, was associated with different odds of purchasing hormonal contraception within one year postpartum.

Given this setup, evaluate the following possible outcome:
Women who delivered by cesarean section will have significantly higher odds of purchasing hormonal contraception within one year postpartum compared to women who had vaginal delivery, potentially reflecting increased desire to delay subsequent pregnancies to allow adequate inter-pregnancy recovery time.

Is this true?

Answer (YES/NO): YES